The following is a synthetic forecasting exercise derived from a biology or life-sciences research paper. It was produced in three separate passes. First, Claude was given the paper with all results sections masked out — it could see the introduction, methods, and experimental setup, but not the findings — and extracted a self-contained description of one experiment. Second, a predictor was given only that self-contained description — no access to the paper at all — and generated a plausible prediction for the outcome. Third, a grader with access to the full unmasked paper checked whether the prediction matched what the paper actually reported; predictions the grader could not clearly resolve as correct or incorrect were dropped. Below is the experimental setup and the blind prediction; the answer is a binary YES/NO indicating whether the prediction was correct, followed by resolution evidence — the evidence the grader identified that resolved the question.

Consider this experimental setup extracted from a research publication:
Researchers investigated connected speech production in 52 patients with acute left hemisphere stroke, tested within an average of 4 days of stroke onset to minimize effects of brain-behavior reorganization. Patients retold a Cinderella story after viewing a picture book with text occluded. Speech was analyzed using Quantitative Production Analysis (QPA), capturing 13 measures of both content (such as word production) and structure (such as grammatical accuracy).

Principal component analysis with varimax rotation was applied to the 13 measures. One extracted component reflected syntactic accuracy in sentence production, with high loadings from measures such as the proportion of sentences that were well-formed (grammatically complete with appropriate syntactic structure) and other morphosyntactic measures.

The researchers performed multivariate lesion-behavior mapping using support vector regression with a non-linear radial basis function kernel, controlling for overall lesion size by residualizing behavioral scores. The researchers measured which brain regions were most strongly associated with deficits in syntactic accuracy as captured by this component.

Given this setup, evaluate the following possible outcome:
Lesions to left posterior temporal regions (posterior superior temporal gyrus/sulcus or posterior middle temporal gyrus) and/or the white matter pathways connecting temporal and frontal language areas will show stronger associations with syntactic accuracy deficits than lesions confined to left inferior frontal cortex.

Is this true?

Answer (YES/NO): NO